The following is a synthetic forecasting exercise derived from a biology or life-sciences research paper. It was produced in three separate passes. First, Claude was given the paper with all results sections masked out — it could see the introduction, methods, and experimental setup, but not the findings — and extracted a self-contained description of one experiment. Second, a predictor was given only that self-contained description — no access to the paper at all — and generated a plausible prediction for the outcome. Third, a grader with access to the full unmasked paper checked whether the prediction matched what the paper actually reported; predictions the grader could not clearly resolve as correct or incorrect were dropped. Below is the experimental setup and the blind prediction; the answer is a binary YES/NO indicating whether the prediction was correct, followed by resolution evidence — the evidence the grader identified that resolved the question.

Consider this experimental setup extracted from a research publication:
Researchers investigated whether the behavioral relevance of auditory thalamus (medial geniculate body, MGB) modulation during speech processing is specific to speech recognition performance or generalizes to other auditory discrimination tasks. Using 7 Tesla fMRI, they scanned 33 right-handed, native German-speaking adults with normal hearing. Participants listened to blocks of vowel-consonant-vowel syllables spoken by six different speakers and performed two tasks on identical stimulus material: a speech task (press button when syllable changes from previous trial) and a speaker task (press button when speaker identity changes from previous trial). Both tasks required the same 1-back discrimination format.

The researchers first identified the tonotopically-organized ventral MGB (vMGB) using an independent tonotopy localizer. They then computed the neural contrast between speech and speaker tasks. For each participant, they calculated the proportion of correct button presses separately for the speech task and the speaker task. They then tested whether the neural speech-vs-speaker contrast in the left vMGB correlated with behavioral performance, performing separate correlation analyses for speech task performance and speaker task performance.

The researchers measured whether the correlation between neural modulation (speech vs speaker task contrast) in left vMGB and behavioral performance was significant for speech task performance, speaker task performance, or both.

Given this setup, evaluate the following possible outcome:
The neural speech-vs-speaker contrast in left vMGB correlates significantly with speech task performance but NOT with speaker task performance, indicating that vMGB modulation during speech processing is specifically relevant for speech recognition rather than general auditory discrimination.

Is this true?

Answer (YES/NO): NO